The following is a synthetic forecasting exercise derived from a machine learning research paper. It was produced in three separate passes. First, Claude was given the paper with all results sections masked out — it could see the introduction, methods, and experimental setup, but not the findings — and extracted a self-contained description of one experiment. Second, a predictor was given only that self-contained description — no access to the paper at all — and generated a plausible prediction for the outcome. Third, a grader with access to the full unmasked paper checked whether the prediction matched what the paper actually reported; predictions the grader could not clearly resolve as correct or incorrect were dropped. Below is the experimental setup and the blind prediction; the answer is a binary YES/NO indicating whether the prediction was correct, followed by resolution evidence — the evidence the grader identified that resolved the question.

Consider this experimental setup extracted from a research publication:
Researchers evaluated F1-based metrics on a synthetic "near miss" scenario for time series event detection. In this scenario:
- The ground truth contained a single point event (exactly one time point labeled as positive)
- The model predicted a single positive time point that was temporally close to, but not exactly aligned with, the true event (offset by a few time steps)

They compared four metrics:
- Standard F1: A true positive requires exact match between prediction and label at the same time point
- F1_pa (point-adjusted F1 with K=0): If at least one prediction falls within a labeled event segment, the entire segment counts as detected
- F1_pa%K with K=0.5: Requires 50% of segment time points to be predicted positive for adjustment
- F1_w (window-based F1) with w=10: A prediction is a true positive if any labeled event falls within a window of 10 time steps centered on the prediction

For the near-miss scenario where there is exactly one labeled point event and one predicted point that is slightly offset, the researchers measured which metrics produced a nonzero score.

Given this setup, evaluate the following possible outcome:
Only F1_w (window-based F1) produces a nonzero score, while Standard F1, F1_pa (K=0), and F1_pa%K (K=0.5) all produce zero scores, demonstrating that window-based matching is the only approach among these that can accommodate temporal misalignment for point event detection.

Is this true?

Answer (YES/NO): YES